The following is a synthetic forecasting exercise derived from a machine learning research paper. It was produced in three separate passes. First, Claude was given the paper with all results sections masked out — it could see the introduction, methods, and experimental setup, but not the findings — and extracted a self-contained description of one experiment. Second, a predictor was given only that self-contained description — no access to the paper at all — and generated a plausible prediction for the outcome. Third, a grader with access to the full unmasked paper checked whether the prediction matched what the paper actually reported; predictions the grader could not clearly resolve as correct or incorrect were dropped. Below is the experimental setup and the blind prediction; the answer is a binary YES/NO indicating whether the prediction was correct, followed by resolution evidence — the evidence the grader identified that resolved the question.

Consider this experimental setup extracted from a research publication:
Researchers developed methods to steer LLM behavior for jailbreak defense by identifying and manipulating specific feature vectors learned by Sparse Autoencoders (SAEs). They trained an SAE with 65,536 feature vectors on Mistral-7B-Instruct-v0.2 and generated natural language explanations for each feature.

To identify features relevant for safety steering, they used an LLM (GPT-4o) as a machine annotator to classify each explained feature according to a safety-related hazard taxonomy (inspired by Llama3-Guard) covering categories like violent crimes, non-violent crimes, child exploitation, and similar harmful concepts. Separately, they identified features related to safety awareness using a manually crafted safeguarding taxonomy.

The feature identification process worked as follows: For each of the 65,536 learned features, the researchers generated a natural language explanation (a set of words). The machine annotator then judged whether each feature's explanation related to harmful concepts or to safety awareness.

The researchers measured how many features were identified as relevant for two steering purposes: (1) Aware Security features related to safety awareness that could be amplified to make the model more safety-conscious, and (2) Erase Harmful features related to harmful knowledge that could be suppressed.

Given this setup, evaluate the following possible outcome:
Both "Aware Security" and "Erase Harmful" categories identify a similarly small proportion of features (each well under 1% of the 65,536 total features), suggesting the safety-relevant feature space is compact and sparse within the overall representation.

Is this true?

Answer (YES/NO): NO